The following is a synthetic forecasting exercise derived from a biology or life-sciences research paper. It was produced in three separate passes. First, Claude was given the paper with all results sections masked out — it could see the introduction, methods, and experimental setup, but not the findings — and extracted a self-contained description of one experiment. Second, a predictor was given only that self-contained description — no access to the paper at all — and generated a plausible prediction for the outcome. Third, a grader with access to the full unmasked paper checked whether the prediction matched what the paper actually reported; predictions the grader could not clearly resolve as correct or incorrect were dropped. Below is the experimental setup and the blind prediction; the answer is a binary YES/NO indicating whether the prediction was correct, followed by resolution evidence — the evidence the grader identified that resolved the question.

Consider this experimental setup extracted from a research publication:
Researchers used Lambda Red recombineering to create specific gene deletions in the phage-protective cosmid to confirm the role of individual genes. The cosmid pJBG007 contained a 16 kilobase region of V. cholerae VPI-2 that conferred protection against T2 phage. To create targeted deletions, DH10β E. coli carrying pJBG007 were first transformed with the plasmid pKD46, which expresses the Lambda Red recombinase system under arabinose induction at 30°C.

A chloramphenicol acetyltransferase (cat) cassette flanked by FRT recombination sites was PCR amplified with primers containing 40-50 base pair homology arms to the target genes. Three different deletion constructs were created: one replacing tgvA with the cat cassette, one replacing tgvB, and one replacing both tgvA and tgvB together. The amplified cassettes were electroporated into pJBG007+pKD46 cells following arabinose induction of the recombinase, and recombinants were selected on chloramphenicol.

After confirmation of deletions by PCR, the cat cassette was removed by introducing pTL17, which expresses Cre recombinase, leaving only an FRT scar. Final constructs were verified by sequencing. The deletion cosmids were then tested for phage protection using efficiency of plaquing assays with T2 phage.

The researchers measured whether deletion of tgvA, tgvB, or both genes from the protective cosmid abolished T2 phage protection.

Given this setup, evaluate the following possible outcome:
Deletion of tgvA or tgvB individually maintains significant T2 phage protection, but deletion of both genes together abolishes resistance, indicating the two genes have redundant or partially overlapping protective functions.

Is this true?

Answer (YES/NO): NO